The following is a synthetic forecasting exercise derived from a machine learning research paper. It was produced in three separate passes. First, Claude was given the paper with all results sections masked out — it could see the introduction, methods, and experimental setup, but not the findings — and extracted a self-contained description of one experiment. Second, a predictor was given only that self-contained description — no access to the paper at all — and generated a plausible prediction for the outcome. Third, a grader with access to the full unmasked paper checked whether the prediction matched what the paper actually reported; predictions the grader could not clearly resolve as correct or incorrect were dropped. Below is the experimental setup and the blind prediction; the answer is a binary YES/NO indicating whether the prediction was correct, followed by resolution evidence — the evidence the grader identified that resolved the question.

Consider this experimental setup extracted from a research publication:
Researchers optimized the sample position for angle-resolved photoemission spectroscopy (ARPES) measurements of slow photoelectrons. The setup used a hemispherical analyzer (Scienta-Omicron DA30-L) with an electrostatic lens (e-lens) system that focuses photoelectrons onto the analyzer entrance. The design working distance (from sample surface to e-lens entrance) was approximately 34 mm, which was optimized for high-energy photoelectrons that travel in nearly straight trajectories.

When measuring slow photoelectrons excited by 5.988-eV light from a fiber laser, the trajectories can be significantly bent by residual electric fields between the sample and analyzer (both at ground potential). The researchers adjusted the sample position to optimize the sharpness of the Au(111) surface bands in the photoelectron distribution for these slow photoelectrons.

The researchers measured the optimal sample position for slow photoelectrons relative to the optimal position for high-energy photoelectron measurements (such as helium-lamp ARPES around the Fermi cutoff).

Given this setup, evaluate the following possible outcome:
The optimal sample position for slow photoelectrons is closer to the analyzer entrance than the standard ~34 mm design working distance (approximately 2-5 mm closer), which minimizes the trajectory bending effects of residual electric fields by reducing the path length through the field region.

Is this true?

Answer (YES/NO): YES